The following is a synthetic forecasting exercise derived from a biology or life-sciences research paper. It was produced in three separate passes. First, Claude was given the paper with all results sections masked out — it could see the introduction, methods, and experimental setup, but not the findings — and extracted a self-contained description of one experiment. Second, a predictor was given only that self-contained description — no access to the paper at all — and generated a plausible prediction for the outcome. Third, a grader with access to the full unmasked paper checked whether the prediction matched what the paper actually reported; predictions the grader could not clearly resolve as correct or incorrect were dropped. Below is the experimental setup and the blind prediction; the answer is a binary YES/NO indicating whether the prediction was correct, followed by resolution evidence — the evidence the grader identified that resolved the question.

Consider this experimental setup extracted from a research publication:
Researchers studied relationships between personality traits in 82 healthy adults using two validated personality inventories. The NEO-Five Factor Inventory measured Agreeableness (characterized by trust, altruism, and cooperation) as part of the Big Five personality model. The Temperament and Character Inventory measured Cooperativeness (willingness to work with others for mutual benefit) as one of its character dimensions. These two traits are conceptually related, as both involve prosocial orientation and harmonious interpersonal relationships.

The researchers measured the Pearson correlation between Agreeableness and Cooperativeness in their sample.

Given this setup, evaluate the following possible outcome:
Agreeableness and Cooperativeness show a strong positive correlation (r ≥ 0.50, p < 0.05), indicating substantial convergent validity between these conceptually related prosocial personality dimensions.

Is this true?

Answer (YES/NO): YES